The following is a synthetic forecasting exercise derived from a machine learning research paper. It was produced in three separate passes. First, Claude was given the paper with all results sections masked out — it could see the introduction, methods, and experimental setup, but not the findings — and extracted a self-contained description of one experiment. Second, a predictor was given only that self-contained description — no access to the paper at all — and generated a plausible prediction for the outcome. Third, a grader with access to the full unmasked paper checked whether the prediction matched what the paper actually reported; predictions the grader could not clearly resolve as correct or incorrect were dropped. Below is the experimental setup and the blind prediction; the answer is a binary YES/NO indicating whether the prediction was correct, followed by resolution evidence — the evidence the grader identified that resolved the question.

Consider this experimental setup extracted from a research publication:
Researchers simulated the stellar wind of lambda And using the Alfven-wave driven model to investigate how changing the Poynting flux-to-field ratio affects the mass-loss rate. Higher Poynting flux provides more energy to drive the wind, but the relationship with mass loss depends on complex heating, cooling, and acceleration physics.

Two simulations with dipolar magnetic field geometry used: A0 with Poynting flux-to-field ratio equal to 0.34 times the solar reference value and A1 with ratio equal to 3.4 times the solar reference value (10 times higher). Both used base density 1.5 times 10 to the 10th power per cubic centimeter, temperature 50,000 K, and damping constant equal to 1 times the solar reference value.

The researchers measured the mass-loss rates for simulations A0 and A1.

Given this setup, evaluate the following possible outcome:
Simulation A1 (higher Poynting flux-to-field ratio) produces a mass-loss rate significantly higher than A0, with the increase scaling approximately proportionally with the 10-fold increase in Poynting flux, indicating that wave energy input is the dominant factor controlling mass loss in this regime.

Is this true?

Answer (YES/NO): YES